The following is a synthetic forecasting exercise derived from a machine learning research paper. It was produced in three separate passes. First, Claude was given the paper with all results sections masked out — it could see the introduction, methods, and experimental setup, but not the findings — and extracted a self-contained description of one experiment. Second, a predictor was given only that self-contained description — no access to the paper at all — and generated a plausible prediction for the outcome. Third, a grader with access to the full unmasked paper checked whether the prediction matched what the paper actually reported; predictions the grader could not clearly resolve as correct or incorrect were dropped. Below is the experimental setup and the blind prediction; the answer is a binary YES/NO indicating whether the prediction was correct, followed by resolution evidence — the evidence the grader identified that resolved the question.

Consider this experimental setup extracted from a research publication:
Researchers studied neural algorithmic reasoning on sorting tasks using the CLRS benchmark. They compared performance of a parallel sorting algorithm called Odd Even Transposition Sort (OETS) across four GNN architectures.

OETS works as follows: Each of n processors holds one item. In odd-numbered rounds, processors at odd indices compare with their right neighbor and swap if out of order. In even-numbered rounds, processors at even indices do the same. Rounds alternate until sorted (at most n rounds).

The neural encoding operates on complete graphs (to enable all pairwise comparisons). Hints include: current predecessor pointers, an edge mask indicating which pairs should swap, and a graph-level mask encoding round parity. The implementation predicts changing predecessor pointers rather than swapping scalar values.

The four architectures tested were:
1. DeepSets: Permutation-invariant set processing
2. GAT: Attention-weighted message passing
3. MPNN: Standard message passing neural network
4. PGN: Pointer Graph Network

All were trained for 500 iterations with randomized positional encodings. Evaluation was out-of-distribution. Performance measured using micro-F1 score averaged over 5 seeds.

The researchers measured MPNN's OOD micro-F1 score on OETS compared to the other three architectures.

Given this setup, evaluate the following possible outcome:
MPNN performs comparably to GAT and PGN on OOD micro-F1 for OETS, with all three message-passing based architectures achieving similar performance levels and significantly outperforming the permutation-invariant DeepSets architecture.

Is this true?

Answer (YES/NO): NO